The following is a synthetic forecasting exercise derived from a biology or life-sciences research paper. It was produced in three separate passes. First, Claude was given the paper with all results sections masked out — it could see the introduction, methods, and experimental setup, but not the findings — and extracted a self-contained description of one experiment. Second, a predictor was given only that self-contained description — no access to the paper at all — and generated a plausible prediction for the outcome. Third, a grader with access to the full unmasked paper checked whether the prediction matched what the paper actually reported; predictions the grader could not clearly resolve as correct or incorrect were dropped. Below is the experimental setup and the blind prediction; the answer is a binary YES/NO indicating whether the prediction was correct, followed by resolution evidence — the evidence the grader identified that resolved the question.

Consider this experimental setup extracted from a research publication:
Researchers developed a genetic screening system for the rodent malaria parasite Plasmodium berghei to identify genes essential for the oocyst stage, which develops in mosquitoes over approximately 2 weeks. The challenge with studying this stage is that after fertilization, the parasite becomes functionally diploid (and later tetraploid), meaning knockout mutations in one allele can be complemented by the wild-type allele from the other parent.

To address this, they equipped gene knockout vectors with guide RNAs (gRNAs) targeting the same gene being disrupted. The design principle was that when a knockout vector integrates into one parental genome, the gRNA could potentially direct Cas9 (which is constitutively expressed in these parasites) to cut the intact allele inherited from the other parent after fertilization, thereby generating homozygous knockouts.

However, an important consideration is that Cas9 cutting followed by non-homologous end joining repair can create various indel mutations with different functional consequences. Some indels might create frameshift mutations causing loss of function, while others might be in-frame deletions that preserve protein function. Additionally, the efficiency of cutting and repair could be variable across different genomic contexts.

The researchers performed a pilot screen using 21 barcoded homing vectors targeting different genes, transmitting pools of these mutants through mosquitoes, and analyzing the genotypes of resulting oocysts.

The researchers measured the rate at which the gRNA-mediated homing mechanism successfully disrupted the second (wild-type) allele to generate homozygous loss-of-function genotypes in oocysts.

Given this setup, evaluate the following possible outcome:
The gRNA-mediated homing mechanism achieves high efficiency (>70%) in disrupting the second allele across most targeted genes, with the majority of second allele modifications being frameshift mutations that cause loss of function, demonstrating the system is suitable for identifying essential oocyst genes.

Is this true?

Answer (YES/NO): NO